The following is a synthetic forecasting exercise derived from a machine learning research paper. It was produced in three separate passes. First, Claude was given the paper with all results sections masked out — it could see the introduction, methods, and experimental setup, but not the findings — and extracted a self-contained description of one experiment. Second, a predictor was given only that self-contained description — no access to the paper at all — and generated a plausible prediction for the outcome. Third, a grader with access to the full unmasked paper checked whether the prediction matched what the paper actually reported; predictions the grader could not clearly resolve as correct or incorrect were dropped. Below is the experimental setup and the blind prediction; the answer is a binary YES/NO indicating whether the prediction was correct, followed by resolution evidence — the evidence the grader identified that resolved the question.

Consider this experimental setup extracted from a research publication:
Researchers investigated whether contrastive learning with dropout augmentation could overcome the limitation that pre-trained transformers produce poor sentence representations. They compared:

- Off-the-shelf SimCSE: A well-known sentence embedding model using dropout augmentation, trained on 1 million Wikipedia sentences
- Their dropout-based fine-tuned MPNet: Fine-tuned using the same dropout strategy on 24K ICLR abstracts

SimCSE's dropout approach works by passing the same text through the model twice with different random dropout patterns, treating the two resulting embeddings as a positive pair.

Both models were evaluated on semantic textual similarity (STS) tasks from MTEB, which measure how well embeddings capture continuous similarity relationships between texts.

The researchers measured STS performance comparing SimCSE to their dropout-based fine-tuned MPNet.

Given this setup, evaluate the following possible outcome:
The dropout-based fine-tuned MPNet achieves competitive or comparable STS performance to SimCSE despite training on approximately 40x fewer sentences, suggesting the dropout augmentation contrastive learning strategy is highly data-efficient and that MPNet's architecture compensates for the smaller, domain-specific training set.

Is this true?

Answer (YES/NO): NO